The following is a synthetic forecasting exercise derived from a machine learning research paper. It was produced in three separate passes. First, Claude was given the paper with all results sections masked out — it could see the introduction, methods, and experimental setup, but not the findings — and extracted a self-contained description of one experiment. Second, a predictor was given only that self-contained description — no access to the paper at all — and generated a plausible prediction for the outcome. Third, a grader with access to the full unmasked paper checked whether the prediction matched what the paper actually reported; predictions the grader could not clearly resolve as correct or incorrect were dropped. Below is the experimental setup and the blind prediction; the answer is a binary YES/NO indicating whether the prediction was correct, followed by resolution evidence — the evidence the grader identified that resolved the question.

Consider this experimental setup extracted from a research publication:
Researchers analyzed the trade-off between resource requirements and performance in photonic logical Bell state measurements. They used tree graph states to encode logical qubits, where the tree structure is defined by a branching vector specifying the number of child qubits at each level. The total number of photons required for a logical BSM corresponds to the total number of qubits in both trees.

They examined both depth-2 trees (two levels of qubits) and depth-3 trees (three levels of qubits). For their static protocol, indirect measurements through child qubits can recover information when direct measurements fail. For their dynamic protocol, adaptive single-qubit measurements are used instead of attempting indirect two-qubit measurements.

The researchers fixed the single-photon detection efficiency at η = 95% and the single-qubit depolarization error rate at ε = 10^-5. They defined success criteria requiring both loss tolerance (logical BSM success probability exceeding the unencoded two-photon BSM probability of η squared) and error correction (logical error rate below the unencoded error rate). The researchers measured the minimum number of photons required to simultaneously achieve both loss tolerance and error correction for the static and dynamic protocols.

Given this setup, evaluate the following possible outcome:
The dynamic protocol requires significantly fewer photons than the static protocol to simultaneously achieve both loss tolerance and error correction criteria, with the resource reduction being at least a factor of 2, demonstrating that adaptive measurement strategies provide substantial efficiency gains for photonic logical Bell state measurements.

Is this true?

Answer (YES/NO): NO